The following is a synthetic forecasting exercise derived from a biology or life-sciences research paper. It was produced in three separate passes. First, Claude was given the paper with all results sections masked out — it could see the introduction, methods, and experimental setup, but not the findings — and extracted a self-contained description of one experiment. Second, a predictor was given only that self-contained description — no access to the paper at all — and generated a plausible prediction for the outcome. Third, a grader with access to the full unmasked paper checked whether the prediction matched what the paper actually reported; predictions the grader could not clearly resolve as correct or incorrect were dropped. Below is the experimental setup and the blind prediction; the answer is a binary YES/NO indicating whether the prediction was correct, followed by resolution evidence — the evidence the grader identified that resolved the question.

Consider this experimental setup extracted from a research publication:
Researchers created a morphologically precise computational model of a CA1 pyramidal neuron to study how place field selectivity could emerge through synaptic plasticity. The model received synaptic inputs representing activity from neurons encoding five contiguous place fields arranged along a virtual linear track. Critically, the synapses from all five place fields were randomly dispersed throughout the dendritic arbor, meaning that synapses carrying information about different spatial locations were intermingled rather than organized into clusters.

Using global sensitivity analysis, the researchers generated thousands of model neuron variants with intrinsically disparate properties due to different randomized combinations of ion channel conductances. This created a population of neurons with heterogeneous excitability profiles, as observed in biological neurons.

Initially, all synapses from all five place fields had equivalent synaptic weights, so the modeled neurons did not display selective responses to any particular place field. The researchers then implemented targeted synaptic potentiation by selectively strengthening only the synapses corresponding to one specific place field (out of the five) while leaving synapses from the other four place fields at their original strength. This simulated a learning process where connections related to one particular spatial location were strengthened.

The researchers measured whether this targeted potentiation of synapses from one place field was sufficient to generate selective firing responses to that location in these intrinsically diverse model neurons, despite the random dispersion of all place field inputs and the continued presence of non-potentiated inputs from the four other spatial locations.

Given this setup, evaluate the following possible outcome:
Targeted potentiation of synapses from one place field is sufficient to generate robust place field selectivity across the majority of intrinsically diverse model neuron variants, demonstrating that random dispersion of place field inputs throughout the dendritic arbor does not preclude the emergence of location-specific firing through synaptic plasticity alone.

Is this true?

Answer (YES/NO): NO